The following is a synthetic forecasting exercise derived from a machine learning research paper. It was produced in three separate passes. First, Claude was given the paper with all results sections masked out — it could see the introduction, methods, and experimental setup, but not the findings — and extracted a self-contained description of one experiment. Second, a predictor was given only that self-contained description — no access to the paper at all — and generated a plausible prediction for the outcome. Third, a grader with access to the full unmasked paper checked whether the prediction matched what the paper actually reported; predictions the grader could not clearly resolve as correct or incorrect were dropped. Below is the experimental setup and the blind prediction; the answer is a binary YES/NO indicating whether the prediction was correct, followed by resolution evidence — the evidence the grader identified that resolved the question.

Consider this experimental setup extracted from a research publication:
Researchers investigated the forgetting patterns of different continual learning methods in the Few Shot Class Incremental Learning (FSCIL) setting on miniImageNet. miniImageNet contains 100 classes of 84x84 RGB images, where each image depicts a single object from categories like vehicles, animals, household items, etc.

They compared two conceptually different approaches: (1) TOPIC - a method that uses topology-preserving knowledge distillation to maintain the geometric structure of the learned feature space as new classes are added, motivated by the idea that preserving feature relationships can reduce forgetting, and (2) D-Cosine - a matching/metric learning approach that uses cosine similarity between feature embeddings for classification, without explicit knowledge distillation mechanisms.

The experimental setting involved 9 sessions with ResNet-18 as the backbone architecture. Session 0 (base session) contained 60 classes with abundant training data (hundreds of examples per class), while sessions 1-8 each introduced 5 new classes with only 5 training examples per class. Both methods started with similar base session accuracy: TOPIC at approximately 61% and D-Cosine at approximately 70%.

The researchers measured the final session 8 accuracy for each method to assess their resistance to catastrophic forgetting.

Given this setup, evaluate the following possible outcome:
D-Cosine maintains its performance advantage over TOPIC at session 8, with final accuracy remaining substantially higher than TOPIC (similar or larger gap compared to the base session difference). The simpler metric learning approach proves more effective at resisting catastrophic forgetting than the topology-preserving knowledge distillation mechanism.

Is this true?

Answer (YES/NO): YES